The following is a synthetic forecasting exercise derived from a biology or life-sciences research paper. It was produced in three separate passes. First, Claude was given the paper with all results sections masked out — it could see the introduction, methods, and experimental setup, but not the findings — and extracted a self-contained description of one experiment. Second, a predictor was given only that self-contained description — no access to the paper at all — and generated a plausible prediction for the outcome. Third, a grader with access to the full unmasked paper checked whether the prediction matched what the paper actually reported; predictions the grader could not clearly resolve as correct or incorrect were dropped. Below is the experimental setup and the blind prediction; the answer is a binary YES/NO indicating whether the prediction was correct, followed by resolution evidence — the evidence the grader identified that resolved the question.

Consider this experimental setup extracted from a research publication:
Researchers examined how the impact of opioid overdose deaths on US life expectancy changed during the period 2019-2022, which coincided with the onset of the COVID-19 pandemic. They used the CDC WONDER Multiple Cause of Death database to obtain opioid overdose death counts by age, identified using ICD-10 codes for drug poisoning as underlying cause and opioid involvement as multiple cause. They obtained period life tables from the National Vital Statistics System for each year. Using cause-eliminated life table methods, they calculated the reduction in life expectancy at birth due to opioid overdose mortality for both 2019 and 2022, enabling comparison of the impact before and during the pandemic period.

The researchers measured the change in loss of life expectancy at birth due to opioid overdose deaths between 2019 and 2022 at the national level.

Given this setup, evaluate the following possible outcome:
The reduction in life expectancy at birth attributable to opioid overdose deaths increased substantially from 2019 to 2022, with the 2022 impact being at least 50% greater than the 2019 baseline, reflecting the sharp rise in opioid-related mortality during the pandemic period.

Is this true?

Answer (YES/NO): NO